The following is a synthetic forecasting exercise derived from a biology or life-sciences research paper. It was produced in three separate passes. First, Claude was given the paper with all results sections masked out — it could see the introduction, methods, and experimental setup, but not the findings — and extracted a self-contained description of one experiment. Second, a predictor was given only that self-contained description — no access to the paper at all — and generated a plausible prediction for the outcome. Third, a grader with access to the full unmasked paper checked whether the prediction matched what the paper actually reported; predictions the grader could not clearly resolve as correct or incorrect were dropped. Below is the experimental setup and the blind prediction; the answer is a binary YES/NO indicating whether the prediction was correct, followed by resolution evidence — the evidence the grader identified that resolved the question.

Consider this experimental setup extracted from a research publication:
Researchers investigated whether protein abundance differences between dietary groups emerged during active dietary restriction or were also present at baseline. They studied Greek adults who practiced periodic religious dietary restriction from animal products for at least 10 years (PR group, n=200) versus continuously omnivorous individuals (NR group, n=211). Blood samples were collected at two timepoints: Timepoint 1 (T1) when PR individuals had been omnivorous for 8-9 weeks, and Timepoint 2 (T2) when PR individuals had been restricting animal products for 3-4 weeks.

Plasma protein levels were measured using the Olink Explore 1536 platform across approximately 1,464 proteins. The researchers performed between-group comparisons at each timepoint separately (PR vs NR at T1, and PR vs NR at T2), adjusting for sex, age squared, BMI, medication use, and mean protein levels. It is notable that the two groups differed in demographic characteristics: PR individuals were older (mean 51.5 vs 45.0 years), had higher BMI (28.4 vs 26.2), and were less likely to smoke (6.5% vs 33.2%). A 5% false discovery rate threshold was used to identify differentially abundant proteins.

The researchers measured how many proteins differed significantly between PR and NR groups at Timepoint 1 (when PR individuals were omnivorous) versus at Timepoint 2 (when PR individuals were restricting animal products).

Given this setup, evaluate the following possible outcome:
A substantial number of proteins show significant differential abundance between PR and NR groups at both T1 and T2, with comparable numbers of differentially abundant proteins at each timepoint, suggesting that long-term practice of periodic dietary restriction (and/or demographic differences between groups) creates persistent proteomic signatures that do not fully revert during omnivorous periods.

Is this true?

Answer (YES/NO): NO